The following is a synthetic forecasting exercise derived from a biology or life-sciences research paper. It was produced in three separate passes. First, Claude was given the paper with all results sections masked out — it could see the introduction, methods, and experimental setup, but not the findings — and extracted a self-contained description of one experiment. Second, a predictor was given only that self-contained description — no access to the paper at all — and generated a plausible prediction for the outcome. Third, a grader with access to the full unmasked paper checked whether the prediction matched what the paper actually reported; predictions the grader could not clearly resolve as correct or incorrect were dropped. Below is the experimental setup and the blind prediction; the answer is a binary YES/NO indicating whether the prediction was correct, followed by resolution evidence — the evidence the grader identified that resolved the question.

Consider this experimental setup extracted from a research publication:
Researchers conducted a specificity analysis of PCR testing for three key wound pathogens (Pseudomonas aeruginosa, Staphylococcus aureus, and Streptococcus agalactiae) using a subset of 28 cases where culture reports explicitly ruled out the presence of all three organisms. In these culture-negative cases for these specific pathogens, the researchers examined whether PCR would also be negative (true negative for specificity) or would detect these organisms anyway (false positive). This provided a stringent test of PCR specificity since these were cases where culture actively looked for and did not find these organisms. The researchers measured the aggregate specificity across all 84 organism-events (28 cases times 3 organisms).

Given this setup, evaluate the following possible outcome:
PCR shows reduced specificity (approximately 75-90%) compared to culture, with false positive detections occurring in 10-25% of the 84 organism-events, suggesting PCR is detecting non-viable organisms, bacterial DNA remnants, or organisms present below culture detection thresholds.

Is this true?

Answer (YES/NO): NO